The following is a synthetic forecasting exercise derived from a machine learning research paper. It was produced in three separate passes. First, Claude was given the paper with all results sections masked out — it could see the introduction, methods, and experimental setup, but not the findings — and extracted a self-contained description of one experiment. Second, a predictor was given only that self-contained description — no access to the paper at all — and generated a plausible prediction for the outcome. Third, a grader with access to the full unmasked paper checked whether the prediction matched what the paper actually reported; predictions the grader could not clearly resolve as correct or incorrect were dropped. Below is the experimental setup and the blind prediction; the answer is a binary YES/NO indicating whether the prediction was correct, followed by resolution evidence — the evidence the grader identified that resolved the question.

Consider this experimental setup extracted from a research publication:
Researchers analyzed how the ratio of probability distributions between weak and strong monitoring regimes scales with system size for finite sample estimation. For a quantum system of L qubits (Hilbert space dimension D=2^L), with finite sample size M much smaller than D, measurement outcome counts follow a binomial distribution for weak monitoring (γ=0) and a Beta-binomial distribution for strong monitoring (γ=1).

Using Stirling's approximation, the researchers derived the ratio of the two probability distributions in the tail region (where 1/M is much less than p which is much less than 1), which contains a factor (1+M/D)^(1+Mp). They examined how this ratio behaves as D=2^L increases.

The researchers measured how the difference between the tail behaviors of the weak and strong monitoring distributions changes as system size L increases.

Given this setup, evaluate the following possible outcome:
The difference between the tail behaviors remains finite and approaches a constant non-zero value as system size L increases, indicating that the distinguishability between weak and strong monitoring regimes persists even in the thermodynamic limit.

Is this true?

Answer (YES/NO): NO